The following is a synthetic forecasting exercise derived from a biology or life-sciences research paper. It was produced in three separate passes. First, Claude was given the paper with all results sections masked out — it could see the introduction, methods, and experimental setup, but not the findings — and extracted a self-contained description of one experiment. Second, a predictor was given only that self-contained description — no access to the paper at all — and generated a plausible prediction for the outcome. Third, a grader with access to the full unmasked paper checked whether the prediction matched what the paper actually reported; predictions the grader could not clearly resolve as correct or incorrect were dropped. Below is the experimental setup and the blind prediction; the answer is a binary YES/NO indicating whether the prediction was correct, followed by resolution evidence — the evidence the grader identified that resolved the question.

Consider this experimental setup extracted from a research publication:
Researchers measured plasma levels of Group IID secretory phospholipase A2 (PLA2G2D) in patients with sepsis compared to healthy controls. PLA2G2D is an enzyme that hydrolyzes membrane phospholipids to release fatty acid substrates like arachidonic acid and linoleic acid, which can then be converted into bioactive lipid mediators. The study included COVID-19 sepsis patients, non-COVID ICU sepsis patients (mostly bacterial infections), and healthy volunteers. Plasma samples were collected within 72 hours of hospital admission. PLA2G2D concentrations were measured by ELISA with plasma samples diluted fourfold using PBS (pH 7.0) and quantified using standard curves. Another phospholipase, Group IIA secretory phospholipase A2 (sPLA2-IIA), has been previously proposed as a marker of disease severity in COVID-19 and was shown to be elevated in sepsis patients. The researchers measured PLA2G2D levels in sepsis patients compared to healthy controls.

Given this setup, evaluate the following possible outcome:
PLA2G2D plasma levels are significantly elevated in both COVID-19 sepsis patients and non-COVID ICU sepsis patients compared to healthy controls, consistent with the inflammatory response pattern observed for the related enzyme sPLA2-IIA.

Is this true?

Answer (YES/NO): NO